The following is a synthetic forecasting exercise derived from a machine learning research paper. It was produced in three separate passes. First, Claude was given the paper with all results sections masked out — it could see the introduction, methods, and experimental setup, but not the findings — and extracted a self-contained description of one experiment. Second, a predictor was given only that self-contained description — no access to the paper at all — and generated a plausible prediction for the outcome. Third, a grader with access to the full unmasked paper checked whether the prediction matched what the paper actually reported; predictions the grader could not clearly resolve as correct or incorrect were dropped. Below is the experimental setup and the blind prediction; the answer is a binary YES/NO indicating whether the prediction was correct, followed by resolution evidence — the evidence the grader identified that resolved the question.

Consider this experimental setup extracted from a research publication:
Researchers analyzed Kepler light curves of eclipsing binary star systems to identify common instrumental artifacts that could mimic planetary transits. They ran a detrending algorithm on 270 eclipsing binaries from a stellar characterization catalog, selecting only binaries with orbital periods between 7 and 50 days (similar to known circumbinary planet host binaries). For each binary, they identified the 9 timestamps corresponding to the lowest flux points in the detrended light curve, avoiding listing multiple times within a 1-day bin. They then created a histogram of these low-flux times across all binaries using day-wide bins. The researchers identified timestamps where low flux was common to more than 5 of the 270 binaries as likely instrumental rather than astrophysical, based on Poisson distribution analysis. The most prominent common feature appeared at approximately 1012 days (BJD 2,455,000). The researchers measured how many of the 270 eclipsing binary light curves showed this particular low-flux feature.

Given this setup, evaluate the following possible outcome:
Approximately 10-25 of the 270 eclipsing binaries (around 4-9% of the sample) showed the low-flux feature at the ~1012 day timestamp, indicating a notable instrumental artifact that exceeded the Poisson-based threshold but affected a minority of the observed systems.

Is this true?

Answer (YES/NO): NO